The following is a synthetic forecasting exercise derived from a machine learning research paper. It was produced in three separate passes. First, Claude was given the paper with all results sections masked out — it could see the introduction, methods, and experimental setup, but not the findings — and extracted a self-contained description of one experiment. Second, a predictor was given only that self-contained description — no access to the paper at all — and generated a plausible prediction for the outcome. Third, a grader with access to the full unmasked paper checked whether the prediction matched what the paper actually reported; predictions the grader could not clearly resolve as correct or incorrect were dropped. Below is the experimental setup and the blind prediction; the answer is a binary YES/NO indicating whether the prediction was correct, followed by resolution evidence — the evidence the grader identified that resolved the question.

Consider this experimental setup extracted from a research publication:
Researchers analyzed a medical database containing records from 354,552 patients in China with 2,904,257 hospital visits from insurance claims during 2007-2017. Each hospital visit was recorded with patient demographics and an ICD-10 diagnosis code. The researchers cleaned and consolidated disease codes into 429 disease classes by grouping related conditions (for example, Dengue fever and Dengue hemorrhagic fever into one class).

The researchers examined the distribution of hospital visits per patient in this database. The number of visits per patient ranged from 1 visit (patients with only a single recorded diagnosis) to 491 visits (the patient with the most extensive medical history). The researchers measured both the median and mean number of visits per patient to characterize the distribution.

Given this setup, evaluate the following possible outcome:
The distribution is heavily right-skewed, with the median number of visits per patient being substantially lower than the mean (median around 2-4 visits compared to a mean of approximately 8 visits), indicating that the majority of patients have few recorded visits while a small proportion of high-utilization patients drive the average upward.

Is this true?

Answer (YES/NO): YES